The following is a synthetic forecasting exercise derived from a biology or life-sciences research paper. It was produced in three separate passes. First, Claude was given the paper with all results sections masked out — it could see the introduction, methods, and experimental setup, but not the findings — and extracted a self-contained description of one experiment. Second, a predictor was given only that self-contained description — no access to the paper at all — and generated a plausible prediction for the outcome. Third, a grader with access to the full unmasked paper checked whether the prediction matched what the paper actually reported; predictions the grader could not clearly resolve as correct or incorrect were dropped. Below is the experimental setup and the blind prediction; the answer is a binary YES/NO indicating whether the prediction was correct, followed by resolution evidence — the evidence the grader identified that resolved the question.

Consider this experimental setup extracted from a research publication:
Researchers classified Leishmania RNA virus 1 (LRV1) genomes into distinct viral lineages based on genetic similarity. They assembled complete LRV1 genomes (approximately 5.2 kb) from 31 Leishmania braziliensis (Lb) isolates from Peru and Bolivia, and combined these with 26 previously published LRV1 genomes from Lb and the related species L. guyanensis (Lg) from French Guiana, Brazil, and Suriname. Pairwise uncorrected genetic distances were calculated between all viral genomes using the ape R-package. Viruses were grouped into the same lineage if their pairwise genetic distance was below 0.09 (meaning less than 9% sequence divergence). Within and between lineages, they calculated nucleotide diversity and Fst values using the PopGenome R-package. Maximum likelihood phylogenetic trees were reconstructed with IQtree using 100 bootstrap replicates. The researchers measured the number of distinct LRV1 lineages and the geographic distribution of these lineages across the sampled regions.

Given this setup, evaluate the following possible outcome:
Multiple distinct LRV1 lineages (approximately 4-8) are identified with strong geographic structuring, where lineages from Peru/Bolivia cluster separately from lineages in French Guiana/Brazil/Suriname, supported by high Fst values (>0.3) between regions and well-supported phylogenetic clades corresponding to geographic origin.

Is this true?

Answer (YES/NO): NO